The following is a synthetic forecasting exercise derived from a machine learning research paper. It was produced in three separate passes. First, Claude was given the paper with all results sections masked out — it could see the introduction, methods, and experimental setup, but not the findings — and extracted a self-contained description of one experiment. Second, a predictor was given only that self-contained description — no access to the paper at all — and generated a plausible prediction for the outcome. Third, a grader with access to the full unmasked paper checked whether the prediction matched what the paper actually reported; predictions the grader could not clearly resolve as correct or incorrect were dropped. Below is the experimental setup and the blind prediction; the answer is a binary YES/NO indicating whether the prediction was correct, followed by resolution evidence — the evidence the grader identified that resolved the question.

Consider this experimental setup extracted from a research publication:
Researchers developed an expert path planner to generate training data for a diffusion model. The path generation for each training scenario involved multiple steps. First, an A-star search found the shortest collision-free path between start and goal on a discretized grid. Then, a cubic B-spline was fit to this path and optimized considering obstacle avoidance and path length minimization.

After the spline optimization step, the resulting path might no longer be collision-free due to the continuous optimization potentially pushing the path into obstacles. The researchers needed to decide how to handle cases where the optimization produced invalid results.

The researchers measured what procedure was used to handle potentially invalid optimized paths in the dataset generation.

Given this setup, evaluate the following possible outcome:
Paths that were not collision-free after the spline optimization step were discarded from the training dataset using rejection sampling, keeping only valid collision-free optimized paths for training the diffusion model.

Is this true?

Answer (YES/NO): YES